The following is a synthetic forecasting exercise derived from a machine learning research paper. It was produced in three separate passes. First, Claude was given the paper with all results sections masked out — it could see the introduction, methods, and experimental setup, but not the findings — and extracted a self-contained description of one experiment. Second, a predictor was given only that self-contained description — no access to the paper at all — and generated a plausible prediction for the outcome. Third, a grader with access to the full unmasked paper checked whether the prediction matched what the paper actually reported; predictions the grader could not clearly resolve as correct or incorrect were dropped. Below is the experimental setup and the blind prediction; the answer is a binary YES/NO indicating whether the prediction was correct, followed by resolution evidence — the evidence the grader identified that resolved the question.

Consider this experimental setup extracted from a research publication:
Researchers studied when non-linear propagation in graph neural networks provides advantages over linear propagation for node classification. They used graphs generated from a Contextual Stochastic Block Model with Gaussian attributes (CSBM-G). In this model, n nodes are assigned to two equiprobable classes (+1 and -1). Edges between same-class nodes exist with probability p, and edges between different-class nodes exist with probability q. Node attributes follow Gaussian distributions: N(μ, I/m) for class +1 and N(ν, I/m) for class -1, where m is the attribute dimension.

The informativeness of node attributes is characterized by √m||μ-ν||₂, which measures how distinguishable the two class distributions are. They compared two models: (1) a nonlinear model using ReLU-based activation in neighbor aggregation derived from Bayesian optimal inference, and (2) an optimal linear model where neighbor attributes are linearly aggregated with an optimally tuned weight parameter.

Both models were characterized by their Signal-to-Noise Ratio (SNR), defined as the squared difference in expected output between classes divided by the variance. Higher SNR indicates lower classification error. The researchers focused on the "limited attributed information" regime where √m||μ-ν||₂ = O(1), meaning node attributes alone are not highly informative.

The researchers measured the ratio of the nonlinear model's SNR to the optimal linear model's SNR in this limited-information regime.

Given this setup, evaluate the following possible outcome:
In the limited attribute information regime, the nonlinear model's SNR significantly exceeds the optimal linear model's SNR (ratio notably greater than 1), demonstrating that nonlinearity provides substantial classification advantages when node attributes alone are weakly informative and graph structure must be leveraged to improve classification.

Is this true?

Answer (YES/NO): NO